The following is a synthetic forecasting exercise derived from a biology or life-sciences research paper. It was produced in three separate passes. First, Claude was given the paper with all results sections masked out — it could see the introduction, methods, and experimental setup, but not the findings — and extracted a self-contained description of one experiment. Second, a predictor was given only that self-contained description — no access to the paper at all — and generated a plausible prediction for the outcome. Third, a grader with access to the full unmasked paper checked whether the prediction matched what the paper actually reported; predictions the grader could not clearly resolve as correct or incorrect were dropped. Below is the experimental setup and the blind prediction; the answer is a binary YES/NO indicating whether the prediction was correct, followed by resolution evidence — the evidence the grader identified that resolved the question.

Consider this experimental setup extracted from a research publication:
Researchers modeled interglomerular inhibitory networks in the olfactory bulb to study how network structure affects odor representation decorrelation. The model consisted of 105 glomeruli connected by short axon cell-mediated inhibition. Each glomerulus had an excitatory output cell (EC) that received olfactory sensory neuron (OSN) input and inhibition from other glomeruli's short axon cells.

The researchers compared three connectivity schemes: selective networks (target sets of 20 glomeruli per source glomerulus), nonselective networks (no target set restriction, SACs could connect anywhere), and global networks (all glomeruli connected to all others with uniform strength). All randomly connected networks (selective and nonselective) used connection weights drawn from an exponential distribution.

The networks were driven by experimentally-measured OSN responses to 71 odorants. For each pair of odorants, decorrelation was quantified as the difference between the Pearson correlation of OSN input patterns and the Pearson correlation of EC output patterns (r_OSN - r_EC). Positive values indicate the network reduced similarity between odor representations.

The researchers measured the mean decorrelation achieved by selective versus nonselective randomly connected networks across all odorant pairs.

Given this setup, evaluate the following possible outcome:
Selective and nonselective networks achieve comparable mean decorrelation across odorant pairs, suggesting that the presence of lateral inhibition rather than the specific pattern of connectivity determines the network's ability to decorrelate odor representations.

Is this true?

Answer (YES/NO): YES